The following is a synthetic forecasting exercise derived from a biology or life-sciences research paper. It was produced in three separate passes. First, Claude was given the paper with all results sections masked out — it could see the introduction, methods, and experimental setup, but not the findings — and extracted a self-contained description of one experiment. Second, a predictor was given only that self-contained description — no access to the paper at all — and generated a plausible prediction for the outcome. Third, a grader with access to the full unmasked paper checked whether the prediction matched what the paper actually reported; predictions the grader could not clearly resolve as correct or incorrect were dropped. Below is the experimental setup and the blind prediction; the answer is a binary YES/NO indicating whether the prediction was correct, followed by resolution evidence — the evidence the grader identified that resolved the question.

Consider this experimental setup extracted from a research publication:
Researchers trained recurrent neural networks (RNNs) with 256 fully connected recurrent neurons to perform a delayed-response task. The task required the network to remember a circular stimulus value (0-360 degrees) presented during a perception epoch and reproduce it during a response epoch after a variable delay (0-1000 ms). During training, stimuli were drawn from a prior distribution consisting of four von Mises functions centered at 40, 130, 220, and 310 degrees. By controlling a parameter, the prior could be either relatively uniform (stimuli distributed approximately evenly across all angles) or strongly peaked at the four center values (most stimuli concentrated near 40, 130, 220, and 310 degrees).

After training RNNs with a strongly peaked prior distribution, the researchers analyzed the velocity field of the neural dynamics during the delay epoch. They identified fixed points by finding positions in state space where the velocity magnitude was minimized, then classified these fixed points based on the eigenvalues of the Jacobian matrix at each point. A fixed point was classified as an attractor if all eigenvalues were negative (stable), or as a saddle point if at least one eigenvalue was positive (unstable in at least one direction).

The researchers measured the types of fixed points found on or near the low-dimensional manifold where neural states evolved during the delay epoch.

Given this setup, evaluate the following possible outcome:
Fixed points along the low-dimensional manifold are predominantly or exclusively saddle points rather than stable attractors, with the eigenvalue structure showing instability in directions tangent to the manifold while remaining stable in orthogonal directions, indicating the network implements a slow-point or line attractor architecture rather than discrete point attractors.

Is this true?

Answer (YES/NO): NO